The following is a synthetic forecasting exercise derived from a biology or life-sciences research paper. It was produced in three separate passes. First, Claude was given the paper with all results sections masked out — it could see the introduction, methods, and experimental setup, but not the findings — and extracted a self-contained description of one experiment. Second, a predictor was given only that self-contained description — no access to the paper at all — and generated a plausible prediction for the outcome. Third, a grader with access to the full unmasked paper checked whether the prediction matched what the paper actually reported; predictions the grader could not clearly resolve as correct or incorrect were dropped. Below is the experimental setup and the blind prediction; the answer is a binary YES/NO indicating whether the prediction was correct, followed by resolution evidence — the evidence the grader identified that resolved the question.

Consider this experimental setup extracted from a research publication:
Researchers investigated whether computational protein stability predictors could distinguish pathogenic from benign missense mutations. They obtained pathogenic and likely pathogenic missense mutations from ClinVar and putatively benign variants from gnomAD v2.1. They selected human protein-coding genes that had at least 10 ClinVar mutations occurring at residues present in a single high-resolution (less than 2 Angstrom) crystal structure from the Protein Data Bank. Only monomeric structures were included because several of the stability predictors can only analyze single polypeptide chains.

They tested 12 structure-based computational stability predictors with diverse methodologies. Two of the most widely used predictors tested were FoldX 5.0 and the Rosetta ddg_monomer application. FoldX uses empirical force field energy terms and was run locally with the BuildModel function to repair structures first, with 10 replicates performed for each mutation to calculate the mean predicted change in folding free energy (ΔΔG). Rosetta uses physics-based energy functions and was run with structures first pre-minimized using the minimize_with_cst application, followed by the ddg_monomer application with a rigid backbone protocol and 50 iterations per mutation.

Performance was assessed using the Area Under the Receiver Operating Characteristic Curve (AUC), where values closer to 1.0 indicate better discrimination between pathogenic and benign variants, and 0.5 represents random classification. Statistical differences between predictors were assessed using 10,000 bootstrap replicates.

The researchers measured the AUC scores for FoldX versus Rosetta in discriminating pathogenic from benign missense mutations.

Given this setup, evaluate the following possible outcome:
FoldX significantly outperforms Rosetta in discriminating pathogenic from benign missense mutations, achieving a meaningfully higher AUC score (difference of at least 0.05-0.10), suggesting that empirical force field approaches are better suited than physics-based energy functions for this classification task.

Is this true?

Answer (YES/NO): NO